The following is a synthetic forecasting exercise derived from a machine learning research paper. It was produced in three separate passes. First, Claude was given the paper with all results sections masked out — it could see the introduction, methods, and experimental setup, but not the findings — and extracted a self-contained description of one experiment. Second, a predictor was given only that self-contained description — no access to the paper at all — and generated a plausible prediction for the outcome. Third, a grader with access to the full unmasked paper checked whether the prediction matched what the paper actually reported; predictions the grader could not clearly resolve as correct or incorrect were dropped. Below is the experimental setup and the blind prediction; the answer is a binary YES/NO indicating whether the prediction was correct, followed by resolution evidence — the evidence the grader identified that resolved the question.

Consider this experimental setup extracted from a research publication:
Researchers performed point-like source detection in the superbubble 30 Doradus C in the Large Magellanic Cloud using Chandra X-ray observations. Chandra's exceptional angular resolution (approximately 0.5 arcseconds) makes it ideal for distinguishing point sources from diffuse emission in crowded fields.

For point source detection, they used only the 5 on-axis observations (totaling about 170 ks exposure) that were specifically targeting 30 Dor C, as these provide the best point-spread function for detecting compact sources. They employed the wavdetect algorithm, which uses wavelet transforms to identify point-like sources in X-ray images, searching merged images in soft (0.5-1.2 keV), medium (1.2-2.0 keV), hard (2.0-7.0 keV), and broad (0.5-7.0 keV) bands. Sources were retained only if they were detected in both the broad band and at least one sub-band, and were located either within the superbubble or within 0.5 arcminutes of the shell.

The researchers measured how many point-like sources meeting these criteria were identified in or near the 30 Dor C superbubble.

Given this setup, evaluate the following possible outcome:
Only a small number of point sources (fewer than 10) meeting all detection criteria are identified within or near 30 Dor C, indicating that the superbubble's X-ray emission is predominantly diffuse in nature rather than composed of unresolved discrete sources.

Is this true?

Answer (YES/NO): NO